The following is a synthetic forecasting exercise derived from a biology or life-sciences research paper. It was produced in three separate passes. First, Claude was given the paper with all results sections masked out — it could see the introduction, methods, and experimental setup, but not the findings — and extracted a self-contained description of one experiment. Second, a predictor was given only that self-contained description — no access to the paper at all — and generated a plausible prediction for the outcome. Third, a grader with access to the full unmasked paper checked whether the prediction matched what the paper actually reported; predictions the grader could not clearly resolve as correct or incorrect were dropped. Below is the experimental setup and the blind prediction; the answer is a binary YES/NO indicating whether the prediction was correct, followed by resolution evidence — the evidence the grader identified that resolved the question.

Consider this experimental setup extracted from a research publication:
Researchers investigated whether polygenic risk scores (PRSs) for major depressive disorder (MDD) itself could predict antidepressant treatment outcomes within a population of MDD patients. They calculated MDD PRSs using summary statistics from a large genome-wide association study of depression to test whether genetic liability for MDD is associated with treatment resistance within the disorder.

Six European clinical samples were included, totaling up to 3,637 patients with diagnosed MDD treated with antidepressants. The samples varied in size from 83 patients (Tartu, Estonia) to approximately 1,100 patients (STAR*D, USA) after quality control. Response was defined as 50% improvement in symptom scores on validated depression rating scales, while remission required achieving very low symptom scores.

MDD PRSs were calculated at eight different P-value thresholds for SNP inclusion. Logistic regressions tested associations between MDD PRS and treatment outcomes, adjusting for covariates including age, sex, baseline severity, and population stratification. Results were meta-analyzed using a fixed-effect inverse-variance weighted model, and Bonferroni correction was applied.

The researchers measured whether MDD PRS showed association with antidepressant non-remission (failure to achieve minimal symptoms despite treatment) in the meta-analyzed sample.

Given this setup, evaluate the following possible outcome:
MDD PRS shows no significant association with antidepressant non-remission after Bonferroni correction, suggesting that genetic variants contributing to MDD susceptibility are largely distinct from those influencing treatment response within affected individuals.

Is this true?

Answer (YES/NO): YES